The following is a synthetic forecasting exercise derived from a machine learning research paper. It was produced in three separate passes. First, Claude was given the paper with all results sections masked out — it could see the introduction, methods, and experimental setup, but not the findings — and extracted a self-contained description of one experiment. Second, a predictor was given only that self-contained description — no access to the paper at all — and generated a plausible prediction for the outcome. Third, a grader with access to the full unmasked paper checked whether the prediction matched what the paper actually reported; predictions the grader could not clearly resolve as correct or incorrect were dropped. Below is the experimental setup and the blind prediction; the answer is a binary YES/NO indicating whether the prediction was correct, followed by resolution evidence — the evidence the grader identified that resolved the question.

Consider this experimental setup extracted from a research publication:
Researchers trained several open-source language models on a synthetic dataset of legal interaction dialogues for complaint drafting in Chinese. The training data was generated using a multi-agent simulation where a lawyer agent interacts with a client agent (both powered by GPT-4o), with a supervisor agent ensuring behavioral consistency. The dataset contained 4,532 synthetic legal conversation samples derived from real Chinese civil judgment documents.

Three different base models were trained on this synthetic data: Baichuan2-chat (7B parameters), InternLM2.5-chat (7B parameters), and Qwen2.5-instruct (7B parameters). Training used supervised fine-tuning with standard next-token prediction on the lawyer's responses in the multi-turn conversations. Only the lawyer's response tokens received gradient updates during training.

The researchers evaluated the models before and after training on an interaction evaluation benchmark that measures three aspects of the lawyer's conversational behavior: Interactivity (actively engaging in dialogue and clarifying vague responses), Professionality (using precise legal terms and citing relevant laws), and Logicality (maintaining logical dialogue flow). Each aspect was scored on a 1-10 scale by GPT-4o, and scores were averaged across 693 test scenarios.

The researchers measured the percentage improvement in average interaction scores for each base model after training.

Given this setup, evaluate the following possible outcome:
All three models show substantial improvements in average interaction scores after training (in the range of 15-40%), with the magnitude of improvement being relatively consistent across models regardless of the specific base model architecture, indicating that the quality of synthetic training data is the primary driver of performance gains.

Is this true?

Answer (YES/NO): NO